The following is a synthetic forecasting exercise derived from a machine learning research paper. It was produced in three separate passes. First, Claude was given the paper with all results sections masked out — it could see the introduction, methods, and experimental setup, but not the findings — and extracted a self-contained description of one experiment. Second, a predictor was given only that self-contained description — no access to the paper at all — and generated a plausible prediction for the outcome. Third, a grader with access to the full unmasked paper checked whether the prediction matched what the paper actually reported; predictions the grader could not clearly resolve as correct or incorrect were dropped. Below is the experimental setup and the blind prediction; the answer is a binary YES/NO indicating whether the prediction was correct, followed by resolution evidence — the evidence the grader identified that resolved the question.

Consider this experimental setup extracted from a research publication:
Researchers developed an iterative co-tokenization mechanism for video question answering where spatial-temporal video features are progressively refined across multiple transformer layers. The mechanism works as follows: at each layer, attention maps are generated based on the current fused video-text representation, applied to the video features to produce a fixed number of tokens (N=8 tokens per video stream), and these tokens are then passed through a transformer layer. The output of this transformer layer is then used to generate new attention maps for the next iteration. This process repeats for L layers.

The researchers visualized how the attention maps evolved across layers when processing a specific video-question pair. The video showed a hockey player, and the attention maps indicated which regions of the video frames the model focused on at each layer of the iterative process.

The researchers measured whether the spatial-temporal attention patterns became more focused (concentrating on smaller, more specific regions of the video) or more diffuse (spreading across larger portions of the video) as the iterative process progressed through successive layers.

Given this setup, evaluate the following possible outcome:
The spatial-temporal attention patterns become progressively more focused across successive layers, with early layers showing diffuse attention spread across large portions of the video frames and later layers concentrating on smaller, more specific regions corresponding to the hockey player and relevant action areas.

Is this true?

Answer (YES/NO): YES